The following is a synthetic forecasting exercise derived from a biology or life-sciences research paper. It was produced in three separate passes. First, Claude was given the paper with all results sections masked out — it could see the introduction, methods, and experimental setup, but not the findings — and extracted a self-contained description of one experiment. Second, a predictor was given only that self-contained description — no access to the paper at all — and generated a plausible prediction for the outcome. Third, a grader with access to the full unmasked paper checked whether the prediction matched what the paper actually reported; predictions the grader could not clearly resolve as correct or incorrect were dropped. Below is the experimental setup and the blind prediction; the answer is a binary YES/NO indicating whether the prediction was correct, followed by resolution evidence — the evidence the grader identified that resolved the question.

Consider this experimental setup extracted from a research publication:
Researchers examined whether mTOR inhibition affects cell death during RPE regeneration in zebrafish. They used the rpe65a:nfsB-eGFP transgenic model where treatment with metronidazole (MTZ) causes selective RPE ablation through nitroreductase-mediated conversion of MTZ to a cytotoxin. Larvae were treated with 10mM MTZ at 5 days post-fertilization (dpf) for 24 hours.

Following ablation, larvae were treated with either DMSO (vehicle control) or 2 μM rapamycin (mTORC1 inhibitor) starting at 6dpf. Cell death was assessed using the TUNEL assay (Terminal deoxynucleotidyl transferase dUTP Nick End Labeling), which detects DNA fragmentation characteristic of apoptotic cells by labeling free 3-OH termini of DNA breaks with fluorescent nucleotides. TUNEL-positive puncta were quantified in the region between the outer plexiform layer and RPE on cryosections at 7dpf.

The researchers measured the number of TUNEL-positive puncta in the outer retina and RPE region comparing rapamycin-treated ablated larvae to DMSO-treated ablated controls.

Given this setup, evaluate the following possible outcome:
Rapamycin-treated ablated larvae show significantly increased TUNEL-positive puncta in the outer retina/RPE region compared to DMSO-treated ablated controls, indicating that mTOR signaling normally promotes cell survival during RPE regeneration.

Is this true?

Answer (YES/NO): NO